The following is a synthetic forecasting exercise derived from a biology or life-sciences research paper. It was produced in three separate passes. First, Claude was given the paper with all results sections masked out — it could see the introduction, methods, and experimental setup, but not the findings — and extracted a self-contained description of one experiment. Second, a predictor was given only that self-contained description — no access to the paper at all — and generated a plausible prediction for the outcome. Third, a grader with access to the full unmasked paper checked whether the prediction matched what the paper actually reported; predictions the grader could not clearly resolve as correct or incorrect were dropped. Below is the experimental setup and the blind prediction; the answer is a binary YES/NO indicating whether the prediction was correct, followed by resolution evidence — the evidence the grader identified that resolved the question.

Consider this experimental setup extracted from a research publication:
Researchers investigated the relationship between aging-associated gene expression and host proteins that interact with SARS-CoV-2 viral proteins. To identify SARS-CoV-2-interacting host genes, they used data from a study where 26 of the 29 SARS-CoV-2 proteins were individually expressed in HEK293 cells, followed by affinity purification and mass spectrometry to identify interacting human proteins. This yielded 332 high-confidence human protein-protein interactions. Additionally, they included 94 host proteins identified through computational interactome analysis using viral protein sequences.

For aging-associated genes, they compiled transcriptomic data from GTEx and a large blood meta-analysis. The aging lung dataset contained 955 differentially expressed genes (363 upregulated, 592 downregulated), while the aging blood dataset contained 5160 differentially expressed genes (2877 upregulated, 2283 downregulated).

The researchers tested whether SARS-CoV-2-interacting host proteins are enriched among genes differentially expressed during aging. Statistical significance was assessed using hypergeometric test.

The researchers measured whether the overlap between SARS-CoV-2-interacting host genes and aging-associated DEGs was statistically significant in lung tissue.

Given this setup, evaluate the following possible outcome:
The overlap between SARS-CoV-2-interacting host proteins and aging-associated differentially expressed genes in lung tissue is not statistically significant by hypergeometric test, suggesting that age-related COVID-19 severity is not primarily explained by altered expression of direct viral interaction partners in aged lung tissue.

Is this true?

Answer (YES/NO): YES